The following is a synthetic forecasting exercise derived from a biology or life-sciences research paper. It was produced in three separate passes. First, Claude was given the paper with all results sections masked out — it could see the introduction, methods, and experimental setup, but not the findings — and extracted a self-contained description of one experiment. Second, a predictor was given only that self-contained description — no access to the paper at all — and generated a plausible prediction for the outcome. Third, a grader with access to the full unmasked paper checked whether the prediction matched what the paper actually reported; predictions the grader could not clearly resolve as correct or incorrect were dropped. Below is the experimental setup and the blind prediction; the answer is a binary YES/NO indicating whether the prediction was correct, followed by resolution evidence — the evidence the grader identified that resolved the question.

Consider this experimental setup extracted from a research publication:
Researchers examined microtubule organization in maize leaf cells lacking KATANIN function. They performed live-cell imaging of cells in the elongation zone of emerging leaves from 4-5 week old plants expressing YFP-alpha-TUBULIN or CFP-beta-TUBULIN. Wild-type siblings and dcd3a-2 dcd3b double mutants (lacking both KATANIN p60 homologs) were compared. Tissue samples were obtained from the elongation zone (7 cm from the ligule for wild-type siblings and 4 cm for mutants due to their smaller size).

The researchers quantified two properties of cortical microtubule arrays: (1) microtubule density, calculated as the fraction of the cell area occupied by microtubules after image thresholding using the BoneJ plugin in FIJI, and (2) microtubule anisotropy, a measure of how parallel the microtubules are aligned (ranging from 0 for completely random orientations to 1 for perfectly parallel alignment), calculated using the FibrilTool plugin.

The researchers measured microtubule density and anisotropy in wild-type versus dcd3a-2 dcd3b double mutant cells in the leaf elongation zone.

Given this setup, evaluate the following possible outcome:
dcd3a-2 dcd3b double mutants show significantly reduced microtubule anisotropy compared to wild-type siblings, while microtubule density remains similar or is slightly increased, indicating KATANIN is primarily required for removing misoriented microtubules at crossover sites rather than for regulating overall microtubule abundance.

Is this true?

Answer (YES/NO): YES